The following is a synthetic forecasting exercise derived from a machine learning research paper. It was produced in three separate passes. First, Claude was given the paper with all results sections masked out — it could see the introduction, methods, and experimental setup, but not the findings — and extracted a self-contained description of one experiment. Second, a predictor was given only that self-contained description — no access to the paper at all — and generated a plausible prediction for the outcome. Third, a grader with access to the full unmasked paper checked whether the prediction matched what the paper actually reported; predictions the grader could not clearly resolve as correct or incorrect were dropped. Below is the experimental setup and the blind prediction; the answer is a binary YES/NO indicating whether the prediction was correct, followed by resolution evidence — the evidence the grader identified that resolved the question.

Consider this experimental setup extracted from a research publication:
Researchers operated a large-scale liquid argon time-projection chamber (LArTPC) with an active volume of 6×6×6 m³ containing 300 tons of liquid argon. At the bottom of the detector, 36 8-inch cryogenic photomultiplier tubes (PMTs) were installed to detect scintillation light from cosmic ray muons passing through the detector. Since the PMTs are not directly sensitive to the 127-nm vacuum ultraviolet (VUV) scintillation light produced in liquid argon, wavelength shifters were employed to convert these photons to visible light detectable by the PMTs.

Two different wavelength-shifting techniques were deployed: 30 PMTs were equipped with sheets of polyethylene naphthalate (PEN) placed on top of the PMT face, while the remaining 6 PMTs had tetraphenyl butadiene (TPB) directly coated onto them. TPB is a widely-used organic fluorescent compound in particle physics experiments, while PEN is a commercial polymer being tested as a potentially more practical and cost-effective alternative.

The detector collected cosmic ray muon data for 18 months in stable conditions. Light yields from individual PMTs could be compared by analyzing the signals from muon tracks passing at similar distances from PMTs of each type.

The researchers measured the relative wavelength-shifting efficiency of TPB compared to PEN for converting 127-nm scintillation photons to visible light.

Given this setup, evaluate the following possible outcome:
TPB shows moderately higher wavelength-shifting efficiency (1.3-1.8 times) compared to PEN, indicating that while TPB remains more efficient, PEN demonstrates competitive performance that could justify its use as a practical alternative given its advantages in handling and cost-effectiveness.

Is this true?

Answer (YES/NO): NO